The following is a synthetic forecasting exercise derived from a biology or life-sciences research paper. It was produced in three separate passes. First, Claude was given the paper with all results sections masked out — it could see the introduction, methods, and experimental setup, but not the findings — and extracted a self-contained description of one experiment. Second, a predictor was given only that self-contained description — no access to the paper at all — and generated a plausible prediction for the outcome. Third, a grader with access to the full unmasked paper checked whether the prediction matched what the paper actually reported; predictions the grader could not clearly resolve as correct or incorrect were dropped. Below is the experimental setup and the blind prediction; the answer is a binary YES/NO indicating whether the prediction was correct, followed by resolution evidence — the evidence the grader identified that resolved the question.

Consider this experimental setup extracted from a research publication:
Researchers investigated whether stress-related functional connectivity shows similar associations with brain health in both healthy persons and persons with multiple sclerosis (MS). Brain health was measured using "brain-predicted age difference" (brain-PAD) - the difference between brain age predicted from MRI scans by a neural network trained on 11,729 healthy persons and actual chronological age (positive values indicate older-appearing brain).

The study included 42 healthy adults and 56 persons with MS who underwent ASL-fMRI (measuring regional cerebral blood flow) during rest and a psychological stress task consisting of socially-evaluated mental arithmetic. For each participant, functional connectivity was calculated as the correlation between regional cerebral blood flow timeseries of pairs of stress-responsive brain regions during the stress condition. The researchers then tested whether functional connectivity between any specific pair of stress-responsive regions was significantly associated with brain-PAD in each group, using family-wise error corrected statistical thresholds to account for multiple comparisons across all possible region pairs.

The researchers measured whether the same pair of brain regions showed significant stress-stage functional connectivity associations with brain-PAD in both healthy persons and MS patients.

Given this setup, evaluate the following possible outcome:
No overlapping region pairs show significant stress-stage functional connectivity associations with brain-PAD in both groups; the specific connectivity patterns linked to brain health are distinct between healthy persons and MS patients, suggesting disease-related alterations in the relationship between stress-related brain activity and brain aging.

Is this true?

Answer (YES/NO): NO